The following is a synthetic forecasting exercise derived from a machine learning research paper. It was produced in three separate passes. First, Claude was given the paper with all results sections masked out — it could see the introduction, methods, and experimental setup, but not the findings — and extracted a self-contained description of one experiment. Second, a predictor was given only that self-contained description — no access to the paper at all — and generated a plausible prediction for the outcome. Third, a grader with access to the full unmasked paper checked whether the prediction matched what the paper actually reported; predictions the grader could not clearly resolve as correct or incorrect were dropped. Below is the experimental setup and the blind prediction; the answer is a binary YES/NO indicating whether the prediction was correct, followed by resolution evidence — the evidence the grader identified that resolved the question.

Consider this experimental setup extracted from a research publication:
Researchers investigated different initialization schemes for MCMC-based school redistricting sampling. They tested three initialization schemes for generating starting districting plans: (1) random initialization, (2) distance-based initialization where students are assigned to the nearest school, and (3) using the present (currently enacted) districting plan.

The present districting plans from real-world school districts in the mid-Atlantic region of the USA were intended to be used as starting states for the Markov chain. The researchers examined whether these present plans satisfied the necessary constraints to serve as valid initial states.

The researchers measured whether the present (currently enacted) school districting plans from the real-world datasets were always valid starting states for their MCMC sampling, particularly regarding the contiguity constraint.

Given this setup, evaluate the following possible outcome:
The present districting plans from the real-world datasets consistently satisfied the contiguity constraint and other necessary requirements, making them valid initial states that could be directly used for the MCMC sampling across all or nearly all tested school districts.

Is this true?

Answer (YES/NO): NO